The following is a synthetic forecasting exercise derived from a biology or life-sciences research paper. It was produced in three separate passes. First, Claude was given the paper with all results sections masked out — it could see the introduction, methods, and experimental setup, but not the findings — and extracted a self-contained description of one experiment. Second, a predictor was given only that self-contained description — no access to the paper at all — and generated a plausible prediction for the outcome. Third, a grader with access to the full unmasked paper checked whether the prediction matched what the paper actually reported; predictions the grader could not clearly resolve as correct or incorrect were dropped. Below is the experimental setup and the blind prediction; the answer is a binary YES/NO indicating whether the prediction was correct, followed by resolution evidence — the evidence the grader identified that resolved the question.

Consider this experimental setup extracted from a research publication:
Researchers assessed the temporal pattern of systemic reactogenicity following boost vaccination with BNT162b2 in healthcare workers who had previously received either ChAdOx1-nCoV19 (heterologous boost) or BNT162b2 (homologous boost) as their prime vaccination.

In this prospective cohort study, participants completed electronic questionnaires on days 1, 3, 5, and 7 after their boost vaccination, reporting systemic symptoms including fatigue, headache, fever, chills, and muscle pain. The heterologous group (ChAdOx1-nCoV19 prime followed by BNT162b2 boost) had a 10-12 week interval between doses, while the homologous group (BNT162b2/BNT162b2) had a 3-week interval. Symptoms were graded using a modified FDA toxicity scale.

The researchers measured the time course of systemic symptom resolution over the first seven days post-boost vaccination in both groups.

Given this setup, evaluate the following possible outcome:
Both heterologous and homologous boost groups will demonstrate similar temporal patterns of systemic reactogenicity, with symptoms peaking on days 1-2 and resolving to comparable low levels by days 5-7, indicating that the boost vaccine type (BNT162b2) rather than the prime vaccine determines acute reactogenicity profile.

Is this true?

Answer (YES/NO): NO